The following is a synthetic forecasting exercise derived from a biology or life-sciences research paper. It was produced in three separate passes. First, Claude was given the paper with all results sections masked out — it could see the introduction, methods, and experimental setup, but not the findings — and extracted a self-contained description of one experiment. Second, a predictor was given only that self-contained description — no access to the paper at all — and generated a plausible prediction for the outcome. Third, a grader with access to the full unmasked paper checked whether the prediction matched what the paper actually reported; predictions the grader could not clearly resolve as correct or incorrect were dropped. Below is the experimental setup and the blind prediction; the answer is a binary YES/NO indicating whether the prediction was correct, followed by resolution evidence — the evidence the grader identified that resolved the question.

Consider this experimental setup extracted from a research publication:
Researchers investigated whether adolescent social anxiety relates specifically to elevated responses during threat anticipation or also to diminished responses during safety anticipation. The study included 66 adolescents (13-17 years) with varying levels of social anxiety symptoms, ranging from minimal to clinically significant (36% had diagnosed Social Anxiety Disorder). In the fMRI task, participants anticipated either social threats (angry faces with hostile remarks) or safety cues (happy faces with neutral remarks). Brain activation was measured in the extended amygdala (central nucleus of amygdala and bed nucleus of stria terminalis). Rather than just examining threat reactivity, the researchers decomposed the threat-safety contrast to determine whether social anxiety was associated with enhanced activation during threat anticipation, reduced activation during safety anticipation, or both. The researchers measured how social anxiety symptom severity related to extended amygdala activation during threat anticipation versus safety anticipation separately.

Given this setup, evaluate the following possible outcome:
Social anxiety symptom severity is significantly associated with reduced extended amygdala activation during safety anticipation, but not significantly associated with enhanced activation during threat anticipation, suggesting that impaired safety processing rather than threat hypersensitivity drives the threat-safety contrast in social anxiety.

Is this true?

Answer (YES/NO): NO